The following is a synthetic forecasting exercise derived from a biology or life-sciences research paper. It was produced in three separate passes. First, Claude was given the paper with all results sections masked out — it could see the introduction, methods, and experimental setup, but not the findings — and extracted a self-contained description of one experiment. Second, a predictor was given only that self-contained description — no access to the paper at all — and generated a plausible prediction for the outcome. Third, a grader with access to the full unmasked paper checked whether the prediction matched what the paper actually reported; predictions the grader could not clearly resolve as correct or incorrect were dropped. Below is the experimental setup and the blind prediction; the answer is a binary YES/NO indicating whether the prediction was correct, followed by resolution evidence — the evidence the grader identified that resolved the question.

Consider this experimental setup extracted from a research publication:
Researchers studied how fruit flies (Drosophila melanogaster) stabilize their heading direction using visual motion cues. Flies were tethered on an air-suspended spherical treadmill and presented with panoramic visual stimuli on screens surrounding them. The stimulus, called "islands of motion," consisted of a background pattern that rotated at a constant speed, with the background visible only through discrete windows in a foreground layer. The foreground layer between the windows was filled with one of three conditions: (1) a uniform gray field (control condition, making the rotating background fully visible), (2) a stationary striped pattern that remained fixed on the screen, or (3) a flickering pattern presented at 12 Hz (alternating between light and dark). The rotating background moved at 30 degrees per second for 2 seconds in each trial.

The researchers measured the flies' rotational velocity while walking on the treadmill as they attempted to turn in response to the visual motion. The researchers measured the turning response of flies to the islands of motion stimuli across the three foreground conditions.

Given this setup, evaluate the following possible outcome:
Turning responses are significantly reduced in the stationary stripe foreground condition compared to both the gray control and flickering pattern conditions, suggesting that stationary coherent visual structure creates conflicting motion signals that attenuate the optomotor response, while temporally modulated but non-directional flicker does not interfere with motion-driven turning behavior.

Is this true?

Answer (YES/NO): NO